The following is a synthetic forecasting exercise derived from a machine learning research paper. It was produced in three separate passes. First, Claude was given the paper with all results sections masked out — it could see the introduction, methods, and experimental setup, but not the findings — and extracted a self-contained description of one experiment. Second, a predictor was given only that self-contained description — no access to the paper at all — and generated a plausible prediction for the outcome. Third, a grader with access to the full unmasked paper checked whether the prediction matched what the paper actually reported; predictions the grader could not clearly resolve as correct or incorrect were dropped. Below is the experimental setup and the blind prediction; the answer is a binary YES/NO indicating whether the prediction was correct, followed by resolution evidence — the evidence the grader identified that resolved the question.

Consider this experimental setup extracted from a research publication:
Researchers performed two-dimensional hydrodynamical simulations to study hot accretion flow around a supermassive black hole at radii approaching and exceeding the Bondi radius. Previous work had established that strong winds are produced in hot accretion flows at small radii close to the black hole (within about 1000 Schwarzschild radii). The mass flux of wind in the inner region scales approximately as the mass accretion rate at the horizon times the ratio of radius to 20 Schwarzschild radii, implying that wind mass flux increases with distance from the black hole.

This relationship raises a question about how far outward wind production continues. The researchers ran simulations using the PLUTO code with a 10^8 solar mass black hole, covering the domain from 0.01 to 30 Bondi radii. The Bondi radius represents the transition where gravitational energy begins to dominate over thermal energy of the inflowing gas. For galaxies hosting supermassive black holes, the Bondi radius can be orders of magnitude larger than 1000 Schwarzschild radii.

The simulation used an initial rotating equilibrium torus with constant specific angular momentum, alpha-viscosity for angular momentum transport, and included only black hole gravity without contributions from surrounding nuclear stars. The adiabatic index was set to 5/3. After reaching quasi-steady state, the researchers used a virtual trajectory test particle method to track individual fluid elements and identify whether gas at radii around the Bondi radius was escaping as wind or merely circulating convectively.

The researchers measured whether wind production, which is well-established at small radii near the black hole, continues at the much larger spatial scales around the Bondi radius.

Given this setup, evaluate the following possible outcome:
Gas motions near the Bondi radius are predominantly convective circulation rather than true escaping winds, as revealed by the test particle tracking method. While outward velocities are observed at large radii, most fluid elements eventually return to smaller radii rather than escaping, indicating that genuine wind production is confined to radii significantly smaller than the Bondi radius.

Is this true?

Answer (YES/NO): NO